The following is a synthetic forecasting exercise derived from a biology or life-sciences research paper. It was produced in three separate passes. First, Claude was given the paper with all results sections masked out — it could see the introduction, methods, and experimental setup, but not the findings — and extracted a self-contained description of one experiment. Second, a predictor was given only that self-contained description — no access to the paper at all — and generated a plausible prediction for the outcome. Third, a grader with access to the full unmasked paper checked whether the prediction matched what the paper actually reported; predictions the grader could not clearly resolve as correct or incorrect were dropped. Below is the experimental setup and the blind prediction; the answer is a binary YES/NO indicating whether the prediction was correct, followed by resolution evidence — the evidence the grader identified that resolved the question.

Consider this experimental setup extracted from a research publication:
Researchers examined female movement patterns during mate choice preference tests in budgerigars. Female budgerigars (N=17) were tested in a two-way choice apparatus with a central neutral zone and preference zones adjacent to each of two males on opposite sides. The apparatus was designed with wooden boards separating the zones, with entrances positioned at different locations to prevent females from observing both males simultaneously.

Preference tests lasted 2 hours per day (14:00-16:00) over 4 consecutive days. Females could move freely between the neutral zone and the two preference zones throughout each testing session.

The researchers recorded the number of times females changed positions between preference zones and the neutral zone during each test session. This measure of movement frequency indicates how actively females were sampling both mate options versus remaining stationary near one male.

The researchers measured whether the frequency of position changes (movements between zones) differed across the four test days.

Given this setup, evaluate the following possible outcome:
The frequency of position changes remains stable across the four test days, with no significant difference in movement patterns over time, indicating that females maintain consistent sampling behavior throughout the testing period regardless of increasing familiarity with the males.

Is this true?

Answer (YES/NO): YES